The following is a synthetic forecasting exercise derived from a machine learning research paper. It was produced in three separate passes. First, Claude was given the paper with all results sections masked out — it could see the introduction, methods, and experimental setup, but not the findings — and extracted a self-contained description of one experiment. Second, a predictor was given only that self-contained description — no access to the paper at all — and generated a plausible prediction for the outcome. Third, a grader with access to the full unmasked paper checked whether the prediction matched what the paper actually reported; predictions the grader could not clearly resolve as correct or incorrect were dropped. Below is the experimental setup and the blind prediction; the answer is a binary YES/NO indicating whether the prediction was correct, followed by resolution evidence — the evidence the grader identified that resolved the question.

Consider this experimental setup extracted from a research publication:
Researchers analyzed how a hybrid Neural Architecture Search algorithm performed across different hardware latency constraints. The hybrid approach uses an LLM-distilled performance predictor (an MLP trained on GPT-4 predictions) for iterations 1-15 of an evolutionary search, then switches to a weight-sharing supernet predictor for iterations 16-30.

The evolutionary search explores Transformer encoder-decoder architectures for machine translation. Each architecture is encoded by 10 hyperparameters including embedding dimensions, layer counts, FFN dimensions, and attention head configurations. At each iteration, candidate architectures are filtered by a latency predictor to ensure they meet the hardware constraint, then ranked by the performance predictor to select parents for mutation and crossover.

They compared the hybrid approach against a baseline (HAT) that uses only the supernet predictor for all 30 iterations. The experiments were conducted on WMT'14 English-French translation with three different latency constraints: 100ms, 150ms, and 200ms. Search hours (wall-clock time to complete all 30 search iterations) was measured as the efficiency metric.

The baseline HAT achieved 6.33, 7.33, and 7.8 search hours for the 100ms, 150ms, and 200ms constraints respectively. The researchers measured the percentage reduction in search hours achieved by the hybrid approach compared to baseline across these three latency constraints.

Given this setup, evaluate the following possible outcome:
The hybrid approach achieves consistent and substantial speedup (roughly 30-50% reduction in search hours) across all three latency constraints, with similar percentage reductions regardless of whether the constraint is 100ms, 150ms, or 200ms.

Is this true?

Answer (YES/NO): YES